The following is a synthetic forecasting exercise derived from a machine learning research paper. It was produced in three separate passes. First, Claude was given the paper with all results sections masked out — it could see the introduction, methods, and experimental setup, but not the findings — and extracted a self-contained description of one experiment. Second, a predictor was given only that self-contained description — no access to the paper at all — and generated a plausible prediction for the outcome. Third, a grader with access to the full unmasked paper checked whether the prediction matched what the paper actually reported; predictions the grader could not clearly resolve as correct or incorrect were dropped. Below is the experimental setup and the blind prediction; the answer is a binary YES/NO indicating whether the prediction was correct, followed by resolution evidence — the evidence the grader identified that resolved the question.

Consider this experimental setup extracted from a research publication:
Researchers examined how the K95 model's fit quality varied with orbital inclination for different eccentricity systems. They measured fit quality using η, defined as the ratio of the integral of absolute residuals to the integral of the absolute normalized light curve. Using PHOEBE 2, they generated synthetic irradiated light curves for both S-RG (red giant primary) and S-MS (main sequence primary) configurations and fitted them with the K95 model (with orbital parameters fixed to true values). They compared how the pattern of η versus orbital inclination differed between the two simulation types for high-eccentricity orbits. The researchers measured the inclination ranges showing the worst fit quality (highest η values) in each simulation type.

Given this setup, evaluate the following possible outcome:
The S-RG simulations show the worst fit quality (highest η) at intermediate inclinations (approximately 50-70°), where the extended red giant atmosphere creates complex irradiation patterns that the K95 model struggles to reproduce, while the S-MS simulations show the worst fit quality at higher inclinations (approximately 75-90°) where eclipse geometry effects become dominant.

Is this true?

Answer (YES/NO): NO